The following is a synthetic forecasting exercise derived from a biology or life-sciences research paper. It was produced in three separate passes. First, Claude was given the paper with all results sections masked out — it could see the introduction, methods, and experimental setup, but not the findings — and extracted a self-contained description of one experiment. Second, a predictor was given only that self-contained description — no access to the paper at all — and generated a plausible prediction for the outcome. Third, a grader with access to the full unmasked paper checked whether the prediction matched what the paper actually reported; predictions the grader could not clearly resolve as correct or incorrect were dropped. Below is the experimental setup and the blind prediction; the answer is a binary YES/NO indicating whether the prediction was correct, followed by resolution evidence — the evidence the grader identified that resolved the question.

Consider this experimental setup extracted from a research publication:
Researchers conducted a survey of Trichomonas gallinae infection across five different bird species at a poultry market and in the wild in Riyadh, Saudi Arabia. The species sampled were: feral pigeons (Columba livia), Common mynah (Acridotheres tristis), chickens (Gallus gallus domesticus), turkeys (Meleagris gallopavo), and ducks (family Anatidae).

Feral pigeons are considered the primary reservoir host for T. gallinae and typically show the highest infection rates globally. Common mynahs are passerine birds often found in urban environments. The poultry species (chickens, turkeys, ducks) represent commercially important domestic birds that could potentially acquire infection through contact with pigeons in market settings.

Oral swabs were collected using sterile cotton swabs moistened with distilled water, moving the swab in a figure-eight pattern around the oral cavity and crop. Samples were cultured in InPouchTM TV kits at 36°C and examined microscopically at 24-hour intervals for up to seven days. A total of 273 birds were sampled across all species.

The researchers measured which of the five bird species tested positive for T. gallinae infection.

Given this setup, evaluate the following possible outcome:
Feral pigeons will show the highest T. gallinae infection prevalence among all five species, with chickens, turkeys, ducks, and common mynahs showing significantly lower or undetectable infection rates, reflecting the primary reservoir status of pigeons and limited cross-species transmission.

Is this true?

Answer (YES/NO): NO